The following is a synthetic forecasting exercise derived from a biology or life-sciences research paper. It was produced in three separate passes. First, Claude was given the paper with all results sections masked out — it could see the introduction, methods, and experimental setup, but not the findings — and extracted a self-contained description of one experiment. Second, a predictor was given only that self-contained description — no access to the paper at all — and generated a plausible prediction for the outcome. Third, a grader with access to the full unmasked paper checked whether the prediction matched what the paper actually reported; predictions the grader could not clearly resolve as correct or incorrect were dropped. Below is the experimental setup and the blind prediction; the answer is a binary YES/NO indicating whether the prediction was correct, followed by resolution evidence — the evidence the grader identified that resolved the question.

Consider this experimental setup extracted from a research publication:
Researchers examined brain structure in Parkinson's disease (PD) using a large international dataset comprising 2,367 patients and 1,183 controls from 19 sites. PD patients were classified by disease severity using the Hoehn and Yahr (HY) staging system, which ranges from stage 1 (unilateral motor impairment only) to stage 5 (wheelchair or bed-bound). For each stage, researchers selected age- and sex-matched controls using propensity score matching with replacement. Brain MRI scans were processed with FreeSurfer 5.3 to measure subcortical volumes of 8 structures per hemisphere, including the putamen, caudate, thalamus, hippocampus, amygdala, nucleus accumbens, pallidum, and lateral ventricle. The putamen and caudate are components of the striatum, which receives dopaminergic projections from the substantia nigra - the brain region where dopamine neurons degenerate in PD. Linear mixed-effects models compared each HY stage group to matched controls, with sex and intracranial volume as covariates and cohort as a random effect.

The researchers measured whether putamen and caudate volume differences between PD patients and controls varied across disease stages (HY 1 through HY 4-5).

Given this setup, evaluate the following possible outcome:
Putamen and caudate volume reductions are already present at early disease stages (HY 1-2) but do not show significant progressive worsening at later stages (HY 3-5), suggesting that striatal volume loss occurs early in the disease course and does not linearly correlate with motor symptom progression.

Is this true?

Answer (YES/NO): NO